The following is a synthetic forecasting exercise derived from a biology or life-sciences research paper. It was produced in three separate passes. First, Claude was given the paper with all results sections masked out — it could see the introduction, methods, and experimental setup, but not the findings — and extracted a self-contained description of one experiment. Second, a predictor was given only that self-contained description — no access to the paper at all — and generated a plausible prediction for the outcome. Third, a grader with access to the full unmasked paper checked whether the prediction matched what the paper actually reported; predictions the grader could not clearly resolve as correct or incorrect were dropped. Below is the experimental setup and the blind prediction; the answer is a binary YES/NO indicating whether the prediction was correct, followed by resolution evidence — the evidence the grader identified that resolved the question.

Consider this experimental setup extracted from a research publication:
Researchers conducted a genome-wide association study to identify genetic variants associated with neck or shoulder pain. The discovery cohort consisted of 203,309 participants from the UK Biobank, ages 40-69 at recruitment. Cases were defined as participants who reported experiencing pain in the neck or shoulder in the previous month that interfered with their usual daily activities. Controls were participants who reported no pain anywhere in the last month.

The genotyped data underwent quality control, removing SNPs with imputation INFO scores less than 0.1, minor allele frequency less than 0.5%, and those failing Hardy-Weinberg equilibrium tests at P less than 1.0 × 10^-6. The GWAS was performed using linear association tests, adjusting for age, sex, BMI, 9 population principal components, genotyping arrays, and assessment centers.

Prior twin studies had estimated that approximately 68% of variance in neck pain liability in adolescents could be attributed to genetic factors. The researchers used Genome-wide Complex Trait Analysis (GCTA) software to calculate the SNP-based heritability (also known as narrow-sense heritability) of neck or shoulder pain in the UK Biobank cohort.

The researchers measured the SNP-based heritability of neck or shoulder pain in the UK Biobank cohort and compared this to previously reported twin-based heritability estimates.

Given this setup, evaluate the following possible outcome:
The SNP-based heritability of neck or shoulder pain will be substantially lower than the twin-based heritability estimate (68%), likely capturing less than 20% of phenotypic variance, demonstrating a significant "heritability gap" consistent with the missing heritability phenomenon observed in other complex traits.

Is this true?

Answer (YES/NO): YES